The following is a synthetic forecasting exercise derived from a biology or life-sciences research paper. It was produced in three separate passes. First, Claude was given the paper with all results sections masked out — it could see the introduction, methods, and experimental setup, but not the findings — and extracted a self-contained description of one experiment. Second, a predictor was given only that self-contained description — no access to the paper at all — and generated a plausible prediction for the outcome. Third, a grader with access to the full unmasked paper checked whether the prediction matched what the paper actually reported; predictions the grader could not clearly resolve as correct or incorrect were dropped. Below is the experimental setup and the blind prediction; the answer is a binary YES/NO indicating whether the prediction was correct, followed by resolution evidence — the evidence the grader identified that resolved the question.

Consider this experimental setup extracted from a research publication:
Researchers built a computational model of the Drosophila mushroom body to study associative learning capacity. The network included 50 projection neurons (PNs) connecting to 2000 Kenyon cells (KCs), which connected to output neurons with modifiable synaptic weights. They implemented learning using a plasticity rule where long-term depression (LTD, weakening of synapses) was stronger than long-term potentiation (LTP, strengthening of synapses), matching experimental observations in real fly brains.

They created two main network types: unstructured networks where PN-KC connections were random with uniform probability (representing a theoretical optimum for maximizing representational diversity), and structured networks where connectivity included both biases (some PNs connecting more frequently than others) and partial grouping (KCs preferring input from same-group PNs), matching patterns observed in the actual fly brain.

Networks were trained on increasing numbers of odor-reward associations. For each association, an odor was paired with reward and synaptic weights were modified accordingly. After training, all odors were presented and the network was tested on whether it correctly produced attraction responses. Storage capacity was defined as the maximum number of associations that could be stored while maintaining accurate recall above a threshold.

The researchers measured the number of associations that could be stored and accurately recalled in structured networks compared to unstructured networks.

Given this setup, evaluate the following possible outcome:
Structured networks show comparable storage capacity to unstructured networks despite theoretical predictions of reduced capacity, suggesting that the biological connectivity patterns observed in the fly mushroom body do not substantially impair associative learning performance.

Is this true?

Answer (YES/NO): NO